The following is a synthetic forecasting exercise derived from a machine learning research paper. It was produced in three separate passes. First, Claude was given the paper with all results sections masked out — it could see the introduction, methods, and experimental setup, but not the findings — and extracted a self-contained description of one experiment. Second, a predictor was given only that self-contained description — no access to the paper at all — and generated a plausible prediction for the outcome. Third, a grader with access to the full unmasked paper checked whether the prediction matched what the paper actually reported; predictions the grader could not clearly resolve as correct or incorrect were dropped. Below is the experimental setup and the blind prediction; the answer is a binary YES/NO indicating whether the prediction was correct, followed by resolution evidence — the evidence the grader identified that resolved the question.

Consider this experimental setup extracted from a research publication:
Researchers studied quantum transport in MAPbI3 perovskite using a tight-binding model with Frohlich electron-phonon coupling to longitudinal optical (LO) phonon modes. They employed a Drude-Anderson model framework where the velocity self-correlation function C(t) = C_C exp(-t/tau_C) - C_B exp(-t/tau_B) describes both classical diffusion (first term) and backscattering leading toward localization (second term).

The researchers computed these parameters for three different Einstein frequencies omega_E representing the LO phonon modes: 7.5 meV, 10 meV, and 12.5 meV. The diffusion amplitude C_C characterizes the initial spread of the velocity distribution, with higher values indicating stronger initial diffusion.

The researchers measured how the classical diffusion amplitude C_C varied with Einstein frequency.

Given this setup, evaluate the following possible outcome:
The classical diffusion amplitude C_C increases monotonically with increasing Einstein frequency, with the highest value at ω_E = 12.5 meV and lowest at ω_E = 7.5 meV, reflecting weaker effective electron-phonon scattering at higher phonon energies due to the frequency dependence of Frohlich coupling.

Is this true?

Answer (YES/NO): NO